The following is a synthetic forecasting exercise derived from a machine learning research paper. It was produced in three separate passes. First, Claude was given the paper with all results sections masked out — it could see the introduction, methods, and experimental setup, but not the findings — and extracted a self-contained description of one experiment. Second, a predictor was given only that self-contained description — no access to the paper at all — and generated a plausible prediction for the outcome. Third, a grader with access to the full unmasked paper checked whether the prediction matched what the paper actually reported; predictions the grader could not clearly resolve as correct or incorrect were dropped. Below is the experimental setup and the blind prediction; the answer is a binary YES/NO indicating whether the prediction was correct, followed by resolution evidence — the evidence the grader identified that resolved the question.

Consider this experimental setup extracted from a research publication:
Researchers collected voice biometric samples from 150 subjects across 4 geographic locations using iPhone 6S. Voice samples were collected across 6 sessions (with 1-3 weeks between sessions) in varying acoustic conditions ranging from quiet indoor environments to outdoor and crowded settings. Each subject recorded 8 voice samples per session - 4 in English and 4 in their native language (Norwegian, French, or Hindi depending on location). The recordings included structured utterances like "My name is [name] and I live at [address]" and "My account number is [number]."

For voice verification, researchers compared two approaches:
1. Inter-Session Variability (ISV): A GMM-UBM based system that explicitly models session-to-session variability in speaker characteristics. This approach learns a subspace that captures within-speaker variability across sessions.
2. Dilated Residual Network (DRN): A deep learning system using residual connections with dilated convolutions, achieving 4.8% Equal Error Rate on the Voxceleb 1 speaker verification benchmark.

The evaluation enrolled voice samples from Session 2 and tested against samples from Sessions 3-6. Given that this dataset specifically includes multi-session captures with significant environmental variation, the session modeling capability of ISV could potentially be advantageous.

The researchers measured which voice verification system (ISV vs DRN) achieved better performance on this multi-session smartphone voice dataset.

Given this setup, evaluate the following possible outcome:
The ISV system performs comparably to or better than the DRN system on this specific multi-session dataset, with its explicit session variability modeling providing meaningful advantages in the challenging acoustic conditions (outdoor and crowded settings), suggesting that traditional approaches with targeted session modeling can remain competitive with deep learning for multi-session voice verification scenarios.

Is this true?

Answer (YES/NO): NO